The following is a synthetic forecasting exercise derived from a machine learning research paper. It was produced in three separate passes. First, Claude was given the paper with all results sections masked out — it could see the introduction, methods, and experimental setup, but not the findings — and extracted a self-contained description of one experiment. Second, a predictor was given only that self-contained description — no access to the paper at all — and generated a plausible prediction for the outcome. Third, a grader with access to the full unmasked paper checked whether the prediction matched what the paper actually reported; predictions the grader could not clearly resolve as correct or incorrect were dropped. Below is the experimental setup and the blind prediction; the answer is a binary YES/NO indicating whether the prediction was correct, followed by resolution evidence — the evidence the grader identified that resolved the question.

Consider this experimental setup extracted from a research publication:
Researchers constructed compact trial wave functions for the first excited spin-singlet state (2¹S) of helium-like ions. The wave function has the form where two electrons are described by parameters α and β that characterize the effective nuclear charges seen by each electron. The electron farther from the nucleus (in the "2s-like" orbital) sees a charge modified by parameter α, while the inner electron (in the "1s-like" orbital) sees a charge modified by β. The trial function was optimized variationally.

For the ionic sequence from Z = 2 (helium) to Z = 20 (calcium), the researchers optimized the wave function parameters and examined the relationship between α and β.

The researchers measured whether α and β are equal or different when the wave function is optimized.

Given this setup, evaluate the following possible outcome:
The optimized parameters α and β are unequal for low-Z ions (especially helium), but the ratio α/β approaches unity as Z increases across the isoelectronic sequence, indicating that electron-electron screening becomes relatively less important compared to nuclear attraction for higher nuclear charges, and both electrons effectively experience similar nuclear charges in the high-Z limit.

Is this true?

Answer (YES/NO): NO